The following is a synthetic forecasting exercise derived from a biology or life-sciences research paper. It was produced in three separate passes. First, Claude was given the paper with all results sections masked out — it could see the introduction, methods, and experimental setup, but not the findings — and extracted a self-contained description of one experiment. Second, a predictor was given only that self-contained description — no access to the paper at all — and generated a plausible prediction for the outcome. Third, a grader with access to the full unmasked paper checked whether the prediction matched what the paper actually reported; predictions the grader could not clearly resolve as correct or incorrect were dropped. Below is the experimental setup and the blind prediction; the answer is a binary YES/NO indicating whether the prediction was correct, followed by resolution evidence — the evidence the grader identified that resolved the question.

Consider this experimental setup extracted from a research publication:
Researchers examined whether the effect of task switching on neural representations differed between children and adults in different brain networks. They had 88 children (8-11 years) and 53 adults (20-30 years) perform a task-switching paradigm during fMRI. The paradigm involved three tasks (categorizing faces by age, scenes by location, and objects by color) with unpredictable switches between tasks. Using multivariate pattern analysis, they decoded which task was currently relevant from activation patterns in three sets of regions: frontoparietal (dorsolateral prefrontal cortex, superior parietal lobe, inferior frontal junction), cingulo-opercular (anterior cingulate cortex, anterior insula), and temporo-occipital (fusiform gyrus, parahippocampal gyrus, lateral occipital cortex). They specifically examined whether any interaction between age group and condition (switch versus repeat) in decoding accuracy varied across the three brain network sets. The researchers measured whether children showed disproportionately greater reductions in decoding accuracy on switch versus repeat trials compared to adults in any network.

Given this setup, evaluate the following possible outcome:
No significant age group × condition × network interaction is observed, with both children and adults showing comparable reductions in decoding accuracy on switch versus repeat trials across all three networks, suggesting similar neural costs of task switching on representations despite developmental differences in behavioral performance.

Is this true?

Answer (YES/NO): YES